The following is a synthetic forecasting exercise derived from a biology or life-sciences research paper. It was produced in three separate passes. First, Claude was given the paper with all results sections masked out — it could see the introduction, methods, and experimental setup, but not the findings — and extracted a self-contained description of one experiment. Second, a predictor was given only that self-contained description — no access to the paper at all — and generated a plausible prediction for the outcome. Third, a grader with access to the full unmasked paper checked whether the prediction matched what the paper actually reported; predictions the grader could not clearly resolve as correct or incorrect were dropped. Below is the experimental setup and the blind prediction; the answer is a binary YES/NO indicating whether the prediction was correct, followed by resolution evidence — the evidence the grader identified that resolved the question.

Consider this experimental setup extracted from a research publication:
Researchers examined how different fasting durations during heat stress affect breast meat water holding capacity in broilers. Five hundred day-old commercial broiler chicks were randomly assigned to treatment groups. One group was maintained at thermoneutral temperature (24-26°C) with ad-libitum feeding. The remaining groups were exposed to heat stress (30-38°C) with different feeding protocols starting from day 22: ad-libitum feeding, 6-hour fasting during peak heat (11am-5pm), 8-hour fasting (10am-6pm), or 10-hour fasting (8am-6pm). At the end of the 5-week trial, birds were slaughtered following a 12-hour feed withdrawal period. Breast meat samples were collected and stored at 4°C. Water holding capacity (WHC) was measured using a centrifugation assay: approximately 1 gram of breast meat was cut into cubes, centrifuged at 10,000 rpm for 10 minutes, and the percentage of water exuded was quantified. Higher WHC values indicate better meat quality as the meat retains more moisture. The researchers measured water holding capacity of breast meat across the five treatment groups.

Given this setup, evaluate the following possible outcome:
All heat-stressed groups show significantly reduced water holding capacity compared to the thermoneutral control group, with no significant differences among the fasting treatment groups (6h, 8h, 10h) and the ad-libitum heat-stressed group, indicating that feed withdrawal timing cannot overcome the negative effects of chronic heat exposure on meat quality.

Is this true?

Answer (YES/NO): NO